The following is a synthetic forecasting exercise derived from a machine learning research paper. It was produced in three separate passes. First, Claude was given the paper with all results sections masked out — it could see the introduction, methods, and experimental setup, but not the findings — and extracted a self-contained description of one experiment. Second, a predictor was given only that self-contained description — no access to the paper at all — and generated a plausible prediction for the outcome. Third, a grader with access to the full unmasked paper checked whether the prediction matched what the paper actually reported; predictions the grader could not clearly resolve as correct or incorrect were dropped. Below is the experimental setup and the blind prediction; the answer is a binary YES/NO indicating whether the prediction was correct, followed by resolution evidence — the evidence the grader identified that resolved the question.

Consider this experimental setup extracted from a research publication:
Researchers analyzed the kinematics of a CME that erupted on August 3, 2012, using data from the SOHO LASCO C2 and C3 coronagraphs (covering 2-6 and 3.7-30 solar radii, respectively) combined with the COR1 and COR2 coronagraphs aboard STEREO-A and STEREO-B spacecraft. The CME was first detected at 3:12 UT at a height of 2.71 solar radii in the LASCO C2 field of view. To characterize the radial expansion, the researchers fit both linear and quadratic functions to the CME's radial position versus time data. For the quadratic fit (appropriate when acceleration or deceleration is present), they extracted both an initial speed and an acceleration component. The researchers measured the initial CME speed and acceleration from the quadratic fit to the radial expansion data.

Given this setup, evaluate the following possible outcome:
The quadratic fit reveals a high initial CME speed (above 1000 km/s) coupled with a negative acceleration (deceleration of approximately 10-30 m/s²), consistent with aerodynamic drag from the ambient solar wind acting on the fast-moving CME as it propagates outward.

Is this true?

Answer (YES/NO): NO